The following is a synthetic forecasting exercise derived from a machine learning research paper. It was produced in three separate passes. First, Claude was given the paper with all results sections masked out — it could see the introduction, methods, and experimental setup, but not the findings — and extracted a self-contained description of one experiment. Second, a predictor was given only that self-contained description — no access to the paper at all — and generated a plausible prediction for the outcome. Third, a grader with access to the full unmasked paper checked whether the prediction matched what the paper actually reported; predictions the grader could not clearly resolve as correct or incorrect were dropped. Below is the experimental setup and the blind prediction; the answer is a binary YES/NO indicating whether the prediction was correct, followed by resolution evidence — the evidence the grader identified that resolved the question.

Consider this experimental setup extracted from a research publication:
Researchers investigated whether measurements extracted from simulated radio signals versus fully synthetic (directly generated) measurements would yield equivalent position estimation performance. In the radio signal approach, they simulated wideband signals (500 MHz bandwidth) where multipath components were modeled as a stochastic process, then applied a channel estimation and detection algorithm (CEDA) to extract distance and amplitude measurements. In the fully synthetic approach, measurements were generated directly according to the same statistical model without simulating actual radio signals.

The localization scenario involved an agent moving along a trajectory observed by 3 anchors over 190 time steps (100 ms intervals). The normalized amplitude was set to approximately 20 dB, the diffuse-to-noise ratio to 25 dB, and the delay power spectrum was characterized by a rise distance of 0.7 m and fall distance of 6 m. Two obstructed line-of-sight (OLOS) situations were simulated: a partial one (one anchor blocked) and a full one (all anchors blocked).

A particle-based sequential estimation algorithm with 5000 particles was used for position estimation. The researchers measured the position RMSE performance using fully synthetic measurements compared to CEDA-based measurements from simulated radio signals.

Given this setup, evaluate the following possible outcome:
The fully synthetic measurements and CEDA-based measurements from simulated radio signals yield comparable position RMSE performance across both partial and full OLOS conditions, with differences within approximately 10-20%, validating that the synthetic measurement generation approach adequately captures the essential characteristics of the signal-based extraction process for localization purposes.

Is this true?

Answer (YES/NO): NO